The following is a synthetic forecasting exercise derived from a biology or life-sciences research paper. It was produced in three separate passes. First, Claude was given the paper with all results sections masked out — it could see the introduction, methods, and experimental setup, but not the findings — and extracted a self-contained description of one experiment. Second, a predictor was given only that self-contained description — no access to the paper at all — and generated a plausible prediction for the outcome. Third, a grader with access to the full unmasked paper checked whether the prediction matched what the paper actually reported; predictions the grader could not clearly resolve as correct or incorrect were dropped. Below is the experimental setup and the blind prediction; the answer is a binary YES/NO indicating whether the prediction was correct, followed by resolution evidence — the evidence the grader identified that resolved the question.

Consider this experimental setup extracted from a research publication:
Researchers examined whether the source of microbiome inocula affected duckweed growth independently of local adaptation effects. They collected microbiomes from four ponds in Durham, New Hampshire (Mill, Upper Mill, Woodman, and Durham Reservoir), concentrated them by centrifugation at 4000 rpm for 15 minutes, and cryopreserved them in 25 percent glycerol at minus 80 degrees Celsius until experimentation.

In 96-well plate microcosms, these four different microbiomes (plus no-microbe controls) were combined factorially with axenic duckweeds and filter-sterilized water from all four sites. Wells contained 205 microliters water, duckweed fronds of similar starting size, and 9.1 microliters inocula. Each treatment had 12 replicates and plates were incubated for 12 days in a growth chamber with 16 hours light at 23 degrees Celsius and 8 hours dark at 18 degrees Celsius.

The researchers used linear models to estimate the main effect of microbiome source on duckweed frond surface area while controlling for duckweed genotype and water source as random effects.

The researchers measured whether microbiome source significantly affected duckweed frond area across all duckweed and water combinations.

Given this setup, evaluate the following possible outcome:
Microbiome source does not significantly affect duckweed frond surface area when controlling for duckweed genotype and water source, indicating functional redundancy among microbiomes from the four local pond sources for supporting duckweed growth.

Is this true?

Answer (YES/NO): NO